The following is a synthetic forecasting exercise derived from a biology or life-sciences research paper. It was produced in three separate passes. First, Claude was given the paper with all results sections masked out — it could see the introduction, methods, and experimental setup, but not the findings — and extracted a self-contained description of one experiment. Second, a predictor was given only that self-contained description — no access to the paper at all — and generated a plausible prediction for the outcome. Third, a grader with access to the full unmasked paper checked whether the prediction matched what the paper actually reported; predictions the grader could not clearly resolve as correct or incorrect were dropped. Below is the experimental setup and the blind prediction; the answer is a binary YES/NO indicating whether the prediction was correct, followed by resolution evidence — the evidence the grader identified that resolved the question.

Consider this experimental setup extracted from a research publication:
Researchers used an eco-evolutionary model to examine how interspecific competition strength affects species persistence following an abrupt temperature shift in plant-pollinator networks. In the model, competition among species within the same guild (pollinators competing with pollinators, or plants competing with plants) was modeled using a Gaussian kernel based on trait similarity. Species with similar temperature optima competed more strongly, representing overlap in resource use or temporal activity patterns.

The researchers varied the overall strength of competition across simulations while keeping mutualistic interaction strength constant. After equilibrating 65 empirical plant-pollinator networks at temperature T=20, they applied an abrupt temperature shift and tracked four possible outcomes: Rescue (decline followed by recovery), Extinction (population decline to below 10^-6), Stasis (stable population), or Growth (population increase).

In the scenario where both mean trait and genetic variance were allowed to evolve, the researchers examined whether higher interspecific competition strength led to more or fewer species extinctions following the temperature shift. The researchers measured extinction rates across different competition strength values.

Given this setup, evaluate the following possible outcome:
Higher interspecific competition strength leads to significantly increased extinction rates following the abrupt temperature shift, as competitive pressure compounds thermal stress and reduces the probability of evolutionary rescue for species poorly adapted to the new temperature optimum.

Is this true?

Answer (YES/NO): YES